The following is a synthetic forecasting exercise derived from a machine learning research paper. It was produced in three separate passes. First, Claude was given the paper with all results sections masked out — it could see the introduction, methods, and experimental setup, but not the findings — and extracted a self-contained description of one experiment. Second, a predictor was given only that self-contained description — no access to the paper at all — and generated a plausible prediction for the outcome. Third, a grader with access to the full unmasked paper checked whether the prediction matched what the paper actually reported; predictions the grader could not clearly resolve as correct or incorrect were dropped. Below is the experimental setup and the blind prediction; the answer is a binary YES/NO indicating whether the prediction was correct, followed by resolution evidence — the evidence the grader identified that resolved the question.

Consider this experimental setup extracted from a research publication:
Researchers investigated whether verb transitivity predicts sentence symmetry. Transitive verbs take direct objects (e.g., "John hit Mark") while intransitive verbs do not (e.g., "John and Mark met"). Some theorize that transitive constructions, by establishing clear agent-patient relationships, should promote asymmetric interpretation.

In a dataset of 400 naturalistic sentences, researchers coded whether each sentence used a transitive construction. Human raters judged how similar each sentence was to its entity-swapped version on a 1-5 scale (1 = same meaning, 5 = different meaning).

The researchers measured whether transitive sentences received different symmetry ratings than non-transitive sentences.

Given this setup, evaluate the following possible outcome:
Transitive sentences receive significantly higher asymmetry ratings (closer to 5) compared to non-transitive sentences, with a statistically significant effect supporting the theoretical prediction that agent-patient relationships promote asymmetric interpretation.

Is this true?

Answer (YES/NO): NO